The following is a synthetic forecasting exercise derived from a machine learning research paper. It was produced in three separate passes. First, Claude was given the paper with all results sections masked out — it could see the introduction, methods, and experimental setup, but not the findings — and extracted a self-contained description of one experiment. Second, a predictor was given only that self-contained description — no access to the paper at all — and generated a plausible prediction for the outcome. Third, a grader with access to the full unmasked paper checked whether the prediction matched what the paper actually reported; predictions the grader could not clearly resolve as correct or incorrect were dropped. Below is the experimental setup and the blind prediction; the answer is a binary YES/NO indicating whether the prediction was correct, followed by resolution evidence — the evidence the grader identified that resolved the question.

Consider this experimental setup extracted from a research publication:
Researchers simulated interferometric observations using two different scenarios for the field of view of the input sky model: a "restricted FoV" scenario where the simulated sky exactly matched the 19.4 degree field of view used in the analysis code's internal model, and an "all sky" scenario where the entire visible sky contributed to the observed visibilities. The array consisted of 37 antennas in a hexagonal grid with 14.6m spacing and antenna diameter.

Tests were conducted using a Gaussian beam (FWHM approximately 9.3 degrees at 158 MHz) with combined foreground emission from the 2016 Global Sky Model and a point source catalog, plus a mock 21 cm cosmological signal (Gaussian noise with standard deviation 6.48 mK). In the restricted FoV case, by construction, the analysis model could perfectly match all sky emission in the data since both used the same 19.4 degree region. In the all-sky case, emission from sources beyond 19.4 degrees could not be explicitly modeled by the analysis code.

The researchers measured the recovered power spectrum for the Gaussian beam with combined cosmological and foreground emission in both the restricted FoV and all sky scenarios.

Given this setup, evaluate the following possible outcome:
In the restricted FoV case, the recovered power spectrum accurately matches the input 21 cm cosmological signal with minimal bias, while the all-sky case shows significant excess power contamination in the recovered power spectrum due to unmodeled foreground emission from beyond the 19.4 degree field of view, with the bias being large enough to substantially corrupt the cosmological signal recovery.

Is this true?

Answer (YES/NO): NO